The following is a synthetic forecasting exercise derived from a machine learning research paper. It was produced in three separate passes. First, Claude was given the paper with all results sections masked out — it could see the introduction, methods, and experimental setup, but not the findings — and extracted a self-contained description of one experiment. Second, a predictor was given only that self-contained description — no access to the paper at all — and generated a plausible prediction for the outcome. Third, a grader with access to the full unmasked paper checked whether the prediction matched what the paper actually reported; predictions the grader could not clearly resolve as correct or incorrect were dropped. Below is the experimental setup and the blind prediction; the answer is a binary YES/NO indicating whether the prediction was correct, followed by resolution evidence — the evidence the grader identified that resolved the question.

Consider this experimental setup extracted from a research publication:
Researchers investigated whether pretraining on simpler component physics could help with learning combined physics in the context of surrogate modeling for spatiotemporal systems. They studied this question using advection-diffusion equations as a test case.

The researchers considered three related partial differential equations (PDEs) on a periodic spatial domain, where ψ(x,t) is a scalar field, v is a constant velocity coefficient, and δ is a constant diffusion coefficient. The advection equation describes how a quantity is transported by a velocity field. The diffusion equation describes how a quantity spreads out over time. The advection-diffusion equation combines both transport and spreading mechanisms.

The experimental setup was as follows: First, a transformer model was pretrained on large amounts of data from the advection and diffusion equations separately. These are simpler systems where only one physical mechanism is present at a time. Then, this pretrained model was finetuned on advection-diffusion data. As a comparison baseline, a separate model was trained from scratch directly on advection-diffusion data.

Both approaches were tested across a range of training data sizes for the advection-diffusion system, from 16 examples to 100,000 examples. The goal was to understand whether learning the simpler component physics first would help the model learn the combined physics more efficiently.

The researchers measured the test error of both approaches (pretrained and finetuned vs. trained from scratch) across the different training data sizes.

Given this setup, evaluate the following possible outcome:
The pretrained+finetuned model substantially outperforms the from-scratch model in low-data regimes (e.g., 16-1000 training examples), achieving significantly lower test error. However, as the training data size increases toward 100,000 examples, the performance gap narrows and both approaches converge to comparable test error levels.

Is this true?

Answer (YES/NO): NO